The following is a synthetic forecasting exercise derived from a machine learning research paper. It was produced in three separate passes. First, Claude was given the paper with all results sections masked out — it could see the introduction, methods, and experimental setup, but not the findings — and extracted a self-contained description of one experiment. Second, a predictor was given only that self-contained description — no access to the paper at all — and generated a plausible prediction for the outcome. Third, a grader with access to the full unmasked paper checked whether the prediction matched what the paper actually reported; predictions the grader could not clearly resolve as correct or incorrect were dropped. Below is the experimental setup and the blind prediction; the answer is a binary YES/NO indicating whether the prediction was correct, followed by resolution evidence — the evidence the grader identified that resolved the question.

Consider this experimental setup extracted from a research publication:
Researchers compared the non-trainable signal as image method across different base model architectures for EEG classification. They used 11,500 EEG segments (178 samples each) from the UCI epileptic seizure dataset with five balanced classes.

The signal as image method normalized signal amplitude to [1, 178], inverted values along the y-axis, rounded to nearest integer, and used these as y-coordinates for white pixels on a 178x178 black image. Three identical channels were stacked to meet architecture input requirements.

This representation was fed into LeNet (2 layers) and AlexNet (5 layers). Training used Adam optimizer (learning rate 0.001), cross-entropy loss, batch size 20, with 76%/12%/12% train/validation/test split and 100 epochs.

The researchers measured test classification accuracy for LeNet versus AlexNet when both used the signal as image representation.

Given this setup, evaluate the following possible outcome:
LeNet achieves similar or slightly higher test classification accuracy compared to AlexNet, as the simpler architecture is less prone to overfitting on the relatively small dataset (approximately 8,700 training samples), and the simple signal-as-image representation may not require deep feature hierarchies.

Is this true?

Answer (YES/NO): YES